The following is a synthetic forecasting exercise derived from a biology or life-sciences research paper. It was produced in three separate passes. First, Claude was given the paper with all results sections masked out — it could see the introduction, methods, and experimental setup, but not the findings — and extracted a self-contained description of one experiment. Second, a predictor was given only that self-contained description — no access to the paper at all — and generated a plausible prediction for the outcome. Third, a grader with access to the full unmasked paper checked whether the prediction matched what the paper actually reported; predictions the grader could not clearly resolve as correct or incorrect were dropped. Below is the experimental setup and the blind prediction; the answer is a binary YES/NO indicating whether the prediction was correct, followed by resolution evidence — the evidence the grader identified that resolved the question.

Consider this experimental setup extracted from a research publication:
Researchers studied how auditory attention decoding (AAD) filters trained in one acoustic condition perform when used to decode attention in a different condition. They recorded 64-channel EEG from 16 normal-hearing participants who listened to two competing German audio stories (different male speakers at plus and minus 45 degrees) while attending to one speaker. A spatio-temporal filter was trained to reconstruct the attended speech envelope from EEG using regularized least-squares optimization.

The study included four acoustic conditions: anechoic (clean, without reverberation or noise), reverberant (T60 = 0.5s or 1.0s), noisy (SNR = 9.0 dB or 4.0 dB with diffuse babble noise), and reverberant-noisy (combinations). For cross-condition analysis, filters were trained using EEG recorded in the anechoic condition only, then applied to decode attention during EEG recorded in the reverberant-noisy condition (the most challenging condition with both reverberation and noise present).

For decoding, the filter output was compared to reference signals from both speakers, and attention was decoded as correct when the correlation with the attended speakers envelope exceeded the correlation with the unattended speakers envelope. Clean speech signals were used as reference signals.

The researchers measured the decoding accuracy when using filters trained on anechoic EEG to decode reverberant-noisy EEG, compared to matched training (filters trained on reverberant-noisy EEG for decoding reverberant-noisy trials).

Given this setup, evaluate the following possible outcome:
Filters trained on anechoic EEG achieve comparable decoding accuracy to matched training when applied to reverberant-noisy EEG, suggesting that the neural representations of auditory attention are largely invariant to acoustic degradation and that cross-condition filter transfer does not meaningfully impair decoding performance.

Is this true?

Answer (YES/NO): YES